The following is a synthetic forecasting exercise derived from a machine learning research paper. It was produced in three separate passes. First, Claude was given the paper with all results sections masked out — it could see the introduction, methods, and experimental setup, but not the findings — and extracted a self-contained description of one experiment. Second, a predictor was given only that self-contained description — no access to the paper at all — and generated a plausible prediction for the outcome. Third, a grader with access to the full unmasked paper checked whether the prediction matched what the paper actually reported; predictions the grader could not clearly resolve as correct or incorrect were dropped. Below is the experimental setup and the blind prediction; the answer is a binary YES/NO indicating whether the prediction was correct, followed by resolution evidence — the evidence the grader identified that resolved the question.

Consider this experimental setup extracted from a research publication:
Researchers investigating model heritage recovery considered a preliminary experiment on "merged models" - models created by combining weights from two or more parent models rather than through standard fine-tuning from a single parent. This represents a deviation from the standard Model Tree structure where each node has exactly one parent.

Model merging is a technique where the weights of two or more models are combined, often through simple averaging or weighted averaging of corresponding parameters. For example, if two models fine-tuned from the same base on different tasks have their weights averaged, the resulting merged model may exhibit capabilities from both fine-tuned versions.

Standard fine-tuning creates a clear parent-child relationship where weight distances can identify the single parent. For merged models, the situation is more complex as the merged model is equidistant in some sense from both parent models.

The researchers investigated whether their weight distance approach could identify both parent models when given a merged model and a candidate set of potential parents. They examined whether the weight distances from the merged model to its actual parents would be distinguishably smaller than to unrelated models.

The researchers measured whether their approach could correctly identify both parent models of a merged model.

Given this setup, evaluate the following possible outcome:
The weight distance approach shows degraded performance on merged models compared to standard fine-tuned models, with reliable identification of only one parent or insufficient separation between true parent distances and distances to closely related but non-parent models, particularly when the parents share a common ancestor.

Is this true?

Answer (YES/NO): NO